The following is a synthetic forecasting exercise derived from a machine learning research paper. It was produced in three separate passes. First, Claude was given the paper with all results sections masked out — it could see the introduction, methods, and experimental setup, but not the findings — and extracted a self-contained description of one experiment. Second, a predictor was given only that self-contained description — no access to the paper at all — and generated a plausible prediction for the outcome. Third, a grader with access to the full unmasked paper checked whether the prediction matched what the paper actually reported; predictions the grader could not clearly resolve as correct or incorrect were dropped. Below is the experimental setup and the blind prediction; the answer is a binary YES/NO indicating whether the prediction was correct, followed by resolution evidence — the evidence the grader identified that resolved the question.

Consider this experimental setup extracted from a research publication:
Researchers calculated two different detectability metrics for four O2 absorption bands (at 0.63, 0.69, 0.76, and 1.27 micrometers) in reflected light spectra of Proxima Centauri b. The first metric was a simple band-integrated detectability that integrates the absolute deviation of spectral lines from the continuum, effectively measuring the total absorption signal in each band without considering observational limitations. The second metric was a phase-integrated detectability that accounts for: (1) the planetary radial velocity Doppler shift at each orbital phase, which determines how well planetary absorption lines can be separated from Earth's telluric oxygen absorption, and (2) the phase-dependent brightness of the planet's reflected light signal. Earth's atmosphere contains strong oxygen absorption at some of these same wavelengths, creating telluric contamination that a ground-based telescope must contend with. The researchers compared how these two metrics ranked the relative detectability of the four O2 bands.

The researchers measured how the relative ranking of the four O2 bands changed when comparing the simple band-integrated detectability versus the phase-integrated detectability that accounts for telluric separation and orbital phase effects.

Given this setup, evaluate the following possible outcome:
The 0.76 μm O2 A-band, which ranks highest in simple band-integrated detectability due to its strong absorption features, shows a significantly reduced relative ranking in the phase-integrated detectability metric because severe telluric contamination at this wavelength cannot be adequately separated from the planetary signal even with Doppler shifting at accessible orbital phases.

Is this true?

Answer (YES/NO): NO